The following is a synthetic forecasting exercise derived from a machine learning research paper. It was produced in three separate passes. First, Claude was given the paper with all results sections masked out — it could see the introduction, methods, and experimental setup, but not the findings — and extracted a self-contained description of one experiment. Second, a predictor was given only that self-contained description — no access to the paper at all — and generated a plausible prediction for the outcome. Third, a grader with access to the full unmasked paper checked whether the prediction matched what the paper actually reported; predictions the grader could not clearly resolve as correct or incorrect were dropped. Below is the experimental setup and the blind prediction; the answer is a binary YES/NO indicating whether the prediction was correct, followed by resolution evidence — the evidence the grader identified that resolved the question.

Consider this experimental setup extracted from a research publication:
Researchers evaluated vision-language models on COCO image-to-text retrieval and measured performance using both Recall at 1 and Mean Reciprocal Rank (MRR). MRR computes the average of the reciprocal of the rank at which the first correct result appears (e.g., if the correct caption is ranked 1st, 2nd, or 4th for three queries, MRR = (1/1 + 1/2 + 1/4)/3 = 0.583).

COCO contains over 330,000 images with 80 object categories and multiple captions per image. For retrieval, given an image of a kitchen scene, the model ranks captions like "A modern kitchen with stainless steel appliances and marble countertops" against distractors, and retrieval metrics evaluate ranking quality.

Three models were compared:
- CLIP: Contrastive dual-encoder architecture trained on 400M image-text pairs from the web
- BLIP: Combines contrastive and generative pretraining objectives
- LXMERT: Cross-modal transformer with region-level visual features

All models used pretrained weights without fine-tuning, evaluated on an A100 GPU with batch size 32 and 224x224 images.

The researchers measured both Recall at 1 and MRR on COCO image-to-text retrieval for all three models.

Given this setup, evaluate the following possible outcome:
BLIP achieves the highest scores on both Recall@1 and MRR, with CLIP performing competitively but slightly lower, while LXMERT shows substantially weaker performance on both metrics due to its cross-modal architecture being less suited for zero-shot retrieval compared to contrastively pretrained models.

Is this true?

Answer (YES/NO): NO